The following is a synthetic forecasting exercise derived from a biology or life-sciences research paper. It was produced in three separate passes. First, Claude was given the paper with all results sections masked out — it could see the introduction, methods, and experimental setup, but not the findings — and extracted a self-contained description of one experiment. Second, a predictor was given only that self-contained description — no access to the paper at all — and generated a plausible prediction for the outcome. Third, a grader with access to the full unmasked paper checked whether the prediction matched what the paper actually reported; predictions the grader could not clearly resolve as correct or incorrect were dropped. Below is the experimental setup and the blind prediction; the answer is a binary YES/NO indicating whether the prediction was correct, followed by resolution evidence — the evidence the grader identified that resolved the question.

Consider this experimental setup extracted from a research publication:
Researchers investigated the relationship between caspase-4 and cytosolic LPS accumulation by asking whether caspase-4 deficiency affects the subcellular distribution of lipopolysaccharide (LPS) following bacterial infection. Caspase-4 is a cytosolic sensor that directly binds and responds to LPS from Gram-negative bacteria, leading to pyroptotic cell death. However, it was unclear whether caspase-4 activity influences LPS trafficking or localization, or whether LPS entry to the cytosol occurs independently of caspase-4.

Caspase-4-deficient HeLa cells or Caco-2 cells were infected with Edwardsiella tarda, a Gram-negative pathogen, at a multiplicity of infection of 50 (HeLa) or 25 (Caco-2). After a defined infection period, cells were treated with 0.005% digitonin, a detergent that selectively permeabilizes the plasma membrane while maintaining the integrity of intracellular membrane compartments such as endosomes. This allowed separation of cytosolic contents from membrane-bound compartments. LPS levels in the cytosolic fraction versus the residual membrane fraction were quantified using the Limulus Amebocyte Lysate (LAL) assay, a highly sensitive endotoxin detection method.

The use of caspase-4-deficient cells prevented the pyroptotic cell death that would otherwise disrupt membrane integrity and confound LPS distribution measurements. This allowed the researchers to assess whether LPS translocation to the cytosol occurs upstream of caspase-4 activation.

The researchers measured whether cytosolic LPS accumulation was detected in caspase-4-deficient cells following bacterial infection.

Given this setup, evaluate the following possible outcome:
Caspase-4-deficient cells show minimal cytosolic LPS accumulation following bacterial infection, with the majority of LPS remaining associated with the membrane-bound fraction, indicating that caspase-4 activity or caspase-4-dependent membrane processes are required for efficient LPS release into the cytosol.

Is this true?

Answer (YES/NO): NO